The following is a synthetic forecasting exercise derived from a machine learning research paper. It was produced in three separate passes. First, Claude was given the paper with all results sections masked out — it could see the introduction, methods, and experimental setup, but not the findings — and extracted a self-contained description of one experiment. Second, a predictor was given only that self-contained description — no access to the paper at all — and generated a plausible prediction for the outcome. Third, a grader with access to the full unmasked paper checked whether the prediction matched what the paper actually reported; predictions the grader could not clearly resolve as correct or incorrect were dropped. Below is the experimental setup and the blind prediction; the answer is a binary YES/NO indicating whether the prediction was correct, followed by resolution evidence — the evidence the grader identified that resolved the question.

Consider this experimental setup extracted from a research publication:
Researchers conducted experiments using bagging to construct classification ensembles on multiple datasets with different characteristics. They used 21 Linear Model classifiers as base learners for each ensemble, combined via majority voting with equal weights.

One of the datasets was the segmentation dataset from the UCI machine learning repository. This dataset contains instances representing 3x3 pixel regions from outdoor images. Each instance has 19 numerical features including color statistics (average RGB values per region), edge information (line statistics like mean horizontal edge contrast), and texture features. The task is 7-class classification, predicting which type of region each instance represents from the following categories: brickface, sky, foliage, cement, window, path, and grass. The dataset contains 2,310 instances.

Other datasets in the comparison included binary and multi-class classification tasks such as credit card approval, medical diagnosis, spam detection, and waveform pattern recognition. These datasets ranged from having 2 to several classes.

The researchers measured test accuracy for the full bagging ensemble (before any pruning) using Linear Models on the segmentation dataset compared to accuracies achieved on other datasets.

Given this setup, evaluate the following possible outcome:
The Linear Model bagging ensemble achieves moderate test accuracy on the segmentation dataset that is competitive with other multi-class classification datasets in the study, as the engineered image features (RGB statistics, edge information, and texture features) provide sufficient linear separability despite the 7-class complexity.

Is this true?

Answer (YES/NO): NO